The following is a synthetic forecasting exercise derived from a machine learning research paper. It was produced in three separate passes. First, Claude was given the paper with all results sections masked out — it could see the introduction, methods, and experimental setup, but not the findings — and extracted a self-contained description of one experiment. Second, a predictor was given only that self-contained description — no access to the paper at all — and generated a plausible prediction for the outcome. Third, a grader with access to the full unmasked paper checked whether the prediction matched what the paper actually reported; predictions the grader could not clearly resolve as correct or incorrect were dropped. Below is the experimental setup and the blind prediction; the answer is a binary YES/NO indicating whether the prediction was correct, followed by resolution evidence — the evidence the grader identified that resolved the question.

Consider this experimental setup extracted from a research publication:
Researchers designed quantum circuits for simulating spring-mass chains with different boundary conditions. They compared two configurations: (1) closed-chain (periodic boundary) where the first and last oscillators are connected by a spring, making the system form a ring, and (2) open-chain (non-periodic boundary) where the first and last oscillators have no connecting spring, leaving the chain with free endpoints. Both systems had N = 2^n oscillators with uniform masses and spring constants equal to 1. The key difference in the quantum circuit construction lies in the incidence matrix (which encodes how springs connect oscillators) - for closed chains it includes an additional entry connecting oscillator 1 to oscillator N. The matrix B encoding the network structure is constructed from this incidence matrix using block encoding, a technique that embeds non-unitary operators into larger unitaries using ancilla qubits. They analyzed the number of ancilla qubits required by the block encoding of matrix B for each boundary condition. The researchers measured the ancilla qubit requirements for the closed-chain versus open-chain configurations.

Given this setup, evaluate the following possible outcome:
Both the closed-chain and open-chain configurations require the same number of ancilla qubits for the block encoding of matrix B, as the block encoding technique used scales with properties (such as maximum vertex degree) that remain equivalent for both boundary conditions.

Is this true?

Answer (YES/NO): NO